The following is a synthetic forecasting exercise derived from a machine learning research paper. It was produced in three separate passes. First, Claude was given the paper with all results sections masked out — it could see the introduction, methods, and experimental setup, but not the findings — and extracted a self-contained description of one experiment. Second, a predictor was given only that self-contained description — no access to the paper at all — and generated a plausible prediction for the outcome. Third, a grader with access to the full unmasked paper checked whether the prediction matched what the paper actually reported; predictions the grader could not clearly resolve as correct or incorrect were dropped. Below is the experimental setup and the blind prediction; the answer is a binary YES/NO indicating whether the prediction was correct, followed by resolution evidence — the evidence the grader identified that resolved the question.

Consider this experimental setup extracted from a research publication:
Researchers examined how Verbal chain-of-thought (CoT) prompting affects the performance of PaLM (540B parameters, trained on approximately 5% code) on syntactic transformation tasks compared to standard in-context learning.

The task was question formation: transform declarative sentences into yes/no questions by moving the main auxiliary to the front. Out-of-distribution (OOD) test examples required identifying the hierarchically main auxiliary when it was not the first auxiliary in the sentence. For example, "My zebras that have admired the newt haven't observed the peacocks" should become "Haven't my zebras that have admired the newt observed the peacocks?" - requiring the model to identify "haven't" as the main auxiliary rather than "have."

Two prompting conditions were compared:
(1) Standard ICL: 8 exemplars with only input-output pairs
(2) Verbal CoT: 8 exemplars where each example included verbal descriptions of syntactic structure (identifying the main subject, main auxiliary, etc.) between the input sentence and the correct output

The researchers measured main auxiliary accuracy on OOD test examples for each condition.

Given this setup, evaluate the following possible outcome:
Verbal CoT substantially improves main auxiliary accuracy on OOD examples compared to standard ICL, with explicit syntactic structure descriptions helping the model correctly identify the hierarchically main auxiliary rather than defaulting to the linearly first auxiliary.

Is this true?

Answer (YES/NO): NO